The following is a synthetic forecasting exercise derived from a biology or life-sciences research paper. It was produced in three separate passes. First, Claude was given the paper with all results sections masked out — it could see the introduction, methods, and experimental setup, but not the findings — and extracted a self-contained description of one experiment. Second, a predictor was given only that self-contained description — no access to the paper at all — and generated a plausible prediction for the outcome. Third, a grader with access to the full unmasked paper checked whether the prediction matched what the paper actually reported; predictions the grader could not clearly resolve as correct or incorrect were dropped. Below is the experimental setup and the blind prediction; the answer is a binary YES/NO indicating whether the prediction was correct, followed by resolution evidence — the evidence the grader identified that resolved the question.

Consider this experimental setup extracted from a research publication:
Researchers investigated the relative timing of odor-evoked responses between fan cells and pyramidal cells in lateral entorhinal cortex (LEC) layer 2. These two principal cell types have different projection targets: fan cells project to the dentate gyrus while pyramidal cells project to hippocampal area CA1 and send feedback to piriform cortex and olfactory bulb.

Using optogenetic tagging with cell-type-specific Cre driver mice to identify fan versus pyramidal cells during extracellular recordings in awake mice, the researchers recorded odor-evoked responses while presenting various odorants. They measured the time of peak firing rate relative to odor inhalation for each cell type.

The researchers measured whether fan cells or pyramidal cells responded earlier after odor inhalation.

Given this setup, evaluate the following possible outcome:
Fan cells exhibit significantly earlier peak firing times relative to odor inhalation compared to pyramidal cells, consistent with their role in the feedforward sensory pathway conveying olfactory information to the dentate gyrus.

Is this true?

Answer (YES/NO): YES